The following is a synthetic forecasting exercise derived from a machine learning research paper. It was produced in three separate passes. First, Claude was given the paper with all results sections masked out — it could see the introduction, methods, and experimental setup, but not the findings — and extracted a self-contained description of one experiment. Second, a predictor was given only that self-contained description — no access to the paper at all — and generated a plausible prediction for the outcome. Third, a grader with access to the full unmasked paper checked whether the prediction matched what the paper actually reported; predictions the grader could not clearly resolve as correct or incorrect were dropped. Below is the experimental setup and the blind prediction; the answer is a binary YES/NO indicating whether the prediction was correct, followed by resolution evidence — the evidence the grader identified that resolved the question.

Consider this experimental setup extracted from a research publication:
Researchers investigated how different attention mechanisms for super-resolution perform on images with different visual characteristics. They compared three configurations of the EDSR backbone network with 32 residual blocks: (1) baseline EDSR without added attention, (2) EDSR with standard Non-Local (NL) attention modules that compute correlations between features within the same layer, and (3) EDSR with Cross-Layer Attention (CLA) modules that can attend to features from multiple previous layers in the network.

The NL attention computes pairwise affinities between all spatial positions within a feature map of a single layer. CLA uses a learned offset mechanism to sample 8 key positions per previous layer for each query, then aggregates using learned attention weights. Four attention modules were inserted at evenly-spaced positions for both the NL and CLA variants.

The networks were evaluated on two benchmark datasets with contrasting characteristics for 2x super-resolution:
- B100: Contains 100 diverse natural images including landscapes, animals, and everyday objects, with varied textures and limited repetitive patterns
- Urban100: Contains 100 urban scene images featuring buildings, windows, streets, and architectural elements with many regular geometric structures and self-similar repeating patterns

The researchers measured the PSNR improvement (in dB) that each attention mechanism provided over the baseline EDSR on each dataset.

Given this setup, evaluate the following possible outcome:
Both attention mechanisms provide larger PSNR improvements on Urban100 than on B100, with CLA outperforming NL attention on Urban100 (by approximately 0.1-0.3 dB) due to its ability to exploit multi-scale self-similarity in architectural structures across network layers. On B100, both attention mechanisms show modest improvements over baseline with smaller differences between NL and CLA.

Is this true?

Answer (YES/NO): YES